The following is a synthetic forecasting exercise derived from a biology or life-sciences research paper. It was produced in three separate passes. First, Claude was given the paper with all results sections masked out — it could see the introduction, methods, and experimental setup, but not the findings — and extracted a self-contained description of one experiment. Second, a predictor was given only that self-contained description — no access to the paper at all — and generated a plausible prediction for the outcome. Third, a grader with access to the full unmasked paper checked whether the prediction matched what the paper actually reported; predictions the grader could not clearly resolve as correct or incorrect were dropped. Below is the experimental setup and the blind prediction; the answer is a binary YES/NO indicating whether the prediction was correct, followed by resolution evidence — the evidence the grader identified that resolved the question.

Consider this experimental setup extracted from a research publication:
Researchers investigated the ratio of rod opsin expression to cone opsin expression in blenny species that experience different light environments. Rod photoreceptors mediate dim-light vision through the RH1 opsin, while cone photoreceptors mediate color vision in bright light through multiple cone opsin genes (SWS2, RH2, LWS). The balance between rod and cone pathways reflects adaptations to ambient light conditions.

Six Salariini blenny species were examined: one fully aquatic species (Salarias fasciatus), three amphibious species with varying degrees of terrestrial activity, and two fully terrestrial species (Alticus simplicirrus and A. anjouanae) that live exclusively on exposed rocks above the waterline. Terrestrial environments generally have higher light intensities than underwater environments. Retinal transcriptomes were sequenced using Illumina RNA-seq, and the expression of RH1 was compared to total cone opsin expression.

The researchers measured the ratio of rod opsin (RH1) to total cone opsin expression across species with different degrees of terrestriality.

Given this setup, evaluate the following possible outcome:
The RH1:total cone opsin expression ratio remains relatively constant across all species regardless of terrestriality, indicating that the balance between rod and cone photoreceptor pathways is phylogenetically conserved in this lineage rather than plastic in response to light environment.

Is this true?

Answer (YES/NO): NO